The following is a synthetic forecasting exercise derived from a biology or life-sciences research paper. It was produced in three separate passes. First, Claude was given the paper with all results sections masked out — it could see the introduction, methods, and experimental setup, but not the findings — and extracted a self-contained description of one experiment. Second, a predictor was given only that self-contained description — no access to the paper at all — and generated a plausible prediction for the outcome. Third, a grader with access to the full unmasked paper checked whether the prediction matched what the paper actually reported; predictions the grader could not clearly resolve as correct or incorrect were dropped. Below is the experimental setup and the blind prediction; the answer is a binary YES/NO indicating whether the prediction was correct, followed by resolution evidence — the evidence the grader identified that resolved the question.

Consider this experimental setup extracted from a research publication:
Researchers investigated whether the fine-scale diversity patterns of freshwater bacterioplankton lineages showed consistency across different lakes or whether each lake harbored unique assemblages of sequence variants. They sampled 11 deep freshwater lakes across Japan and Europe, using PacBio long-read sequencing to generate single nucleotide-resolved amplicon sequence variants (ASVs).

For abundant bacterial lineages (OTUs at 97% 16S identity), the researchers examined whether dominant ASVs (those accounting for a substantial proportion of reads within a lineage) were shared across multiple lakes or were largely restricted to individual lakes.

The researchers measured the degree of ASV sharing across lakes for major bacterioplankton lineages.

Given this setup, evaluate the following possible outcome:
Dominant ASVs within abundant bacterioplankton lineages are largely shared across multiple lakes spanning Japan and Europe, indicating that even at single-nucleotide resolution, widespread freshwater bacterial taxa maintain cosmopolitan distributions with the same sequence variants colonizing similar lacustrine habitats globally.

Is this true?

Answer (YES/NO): NO